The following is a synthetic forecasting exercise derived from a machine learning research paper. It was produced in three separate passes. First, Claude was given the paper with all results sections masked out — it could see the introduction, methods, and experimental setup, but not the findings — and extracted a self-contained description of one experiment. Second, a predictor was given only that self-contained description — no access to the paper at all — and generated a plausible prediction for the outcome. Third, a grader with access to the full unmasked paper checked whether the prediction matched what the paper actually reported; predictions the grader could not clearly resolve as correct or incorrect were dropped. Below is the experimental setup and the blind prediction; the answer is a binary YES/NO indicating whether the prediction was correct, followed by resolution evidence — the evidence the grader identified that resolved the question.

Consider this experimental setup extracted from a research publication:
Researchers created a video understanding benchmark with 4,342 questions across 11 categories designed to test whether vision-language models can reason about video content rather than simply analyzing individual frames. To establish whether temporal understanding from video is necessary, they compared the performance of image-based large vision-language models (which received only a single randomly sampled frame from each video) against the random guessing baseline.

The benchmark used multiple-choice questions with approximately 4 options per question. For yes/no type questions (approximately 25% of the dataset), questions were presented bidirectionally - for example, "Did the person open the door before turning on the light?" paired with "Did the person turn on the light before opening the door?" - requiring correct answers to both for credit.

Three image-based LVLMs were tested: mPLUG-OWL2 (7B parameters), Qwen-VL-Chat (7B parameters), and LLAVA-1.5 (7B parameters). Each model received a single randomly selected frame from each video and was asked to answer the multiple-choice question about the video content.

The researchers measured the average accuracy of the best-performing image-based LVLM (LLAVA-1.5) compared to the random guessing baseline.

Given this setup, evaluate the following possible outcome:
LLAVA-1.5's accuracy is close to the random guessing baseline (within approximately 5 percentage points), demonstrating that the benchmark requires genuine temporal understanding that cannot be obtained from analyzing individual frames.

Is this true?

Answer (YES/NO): NO